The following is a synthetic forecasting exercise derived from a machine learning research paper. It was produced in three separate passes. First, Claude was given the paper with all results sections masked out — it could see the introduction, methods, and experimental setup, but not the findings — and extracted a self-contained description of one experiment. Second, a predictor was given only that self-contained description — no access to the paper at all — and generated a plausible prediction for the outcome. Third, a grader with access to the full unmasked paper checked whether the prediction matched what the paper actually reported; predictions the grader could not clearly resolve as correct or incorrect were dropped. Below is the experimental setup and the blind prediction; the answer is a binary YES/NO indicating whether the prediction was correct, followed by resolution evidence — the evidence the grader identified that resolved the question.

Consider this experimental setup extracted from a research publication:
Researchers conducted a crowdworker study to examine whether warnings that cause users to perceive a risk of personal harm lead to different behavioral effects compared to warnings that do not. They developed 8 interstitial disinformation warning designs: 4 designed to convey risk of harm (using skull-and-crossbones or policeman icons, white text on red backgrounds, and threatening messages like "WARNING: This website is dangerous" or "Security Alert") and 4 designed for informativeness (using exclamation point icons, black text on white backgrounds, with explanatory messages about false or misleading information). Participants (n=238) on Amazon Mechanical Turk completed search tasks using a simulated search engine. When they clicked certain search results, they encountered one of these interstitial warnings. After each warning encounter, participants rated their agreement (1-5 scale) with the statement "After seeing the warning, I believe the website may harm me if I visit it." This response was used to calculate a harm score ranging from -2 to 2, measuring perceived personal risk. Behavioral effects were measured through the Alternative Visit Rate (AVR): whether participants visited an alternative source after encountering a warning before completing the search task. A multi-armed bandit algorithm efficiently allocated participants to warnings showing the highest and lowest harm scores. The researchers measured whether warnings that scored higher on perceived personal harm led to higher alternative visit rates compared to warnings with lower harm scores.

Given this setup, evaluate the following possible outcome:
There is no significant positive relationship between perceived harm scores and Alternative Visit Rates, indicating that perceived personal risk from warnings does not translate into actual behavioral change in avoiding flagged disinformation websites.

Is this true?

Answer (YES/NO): YES